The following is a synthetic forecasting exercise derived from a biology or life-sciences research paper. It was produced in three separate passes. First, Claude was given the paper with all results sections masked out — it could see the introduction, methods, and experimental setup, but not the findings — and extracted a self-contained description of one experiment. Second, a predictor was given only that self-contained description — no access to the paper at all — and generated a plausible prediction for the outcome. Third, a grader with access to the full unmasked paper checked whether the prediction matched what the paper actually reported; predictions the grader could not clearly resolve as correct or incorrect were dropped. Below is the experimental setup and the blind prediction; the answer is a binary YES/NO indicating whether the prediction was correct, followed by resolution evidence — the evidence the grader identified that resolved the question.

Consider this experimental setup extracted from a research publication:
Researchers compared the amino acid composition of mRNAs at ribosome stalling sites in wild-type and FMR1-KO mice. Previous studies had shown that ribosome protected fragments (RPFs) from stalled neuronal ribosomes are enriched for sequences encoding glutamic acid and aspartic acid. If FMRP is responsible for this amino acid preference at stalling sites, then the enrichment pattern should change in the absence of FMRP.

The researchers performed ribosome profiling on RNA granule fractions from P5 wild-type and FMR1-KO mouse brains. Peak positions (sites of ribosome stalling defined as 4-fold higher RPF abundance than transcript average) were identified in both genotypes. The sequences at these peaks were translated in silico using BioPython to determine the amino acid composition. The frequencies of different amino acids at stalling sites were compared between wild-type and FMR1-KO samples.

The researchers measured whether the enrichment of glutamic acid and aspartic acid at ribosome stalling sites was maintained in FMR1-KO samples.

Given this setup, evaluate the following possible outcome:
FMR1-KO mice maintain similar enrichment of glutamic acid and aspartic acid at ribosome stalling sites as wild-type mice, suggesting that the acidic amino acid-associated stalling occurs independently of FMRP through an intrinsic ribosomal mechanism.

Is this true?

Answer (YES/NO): YES